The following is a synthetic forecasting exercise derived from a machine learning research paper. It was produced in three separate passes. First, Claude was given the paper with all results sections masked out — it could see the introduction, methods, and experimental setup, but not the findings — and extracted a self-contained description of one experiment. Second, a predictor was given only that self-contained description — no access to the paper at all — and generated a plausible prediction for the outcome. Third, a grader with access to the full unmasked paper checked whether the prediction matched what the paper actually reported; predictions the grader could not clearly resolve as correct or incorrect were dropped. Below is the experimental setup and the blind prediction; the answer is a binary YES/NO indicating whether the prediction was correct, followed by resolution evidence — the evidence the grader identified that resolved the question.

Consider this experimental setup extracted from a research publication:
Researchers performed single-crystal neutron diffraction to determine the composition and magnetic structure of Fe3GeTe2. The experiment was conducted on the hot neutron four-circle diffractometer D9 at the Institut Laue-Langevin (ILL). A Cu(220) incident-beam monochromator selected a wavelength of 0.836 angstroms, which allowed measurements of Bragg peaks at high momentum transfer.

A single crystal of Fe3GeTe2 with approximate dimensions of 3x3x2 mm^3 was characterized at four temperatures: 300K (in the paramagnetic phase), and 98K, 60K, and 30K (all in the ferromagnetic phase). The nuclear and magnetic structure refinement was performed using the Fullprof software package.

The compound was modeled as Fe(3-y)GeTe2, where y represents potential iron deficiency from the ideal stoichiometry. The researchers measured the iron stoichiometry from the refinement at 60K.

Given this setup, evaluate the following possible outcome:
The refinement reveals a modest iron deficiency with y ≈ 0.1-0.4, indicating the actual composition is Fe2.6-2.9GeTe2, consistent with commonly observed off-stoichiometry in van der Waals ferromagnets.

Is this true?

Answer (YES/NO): YES